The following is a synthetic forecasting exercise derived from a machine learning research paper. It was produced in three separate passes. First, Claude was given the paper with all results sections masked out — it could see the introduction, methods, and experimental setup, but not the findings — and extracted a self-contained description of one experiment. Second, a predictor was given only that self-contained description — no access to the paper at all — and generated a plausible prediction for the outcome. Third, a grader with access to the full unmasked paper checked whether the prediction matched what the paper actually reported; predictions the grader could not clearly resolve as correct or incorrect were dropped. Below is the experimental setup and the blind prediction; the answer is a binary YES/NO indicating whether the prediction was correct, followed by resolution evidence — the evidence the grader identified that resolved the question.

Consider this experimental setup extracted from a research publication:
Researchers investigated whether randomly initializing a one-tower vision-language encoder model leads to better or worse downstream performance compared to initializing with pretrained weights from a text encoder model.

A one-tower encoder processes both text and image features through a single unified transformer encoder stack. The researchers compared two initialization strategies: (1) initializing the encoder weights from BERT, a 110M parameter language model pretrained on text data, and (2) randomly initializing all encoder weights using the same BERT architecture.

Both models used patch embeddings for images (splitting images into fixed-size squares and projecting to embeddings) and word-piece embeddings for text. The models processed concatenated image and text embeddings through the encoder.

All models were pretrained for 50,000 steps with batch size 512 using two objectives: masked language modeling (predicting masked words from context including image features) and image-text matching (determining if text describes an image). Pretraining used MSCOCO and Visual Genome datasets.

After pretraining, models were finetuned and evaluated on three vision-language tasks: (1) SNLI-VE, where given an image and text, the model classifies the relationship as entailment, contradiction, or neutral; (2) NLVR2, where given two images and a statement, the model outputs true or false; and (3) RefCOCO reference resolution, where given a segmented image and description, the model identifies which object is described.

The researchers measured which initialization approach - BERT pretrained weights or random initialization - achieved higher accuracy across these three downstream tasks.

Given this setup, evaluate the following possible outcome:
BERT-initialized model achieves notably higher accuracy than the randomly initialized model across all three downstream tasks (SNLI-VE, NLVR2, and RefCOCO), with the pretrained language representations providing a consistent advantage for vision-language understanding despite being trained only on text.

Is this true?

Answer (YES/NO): NO